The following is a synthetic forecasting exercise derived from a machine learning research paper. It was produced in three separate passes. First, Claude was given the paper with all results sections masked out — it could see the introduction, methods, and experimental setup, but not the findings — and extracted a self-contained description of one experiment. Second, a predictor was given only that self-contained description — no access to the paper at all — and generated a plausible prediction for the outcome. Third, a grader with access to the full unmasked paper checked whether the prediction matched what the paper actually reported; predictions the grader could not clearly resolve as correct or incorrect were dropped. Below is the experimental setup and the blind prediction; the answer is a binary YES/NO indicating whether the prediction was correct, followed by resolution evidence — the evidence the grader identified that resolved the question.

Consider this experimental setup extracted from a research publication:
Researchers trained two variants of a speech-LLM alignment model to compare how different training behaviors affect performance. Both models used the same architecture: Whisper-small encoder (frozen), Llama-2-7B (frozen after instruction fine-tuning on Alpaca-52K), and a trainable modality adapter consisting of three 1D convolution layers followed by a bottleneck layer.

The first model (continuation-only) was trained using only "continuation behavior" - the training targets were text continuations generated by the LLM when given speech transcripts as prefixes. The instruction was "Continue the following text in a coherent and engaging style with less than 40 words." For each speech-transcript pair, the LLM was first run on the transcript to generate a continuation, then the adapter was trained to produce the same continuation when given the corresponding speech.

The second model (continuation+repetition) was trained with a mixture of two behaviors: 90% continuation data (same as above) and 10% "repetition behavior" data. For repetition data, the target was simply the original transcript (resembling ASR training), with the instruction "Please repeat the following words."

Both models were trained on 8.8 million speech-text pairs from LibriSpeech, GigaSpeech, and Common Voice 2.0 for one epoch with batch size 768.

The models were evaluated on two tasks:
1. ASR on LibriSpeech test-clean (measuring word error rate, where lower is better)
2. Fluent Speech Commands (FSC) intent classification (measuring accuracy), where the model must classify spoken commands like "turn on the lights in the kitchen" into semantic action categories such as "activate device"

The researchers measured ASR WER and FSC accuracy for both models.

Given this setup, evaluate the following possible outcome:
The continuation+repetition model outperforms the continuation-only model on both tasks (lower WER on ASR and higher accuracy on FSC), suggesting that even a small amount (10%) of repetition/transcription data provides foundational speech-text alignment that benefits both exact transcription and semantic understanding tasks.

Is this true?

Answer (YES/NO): YES